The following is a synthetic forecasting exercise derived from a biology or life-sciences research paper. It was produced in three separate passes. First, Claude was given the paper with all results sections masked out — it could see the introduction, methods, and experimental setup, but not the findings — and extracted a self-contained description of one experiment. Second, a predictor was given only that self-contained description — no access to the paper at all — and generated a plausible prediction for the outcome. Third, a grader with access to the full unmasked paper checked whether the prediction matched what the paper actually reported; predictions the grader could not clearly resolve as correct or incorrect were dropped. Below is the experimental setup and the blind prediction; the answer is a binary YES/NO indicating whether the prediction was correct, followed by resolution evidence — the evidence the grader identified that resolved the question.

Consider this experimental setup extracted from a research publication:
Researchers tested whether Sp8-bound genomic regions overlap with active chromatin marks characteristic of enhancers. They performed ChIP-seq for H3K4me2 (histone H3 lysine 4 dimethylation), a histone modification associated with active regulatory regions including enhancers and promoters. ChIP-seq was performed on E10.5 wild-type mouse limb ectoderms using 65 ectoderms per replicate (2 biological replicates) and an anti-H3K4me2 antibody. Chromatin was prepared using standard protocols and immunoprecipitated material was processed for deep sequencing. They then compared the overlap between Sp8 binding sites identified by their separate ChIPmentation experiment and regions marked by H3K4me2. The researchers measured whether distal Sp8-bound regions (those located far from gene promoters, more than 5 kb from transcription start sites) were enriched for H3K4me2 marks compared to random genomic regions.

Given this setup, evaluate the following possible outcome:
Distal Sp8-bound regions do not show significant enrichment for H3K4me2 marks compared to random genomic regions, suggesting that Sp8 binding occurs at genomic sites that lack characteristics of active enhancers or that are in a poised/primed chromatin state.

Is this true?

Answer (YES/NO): NO